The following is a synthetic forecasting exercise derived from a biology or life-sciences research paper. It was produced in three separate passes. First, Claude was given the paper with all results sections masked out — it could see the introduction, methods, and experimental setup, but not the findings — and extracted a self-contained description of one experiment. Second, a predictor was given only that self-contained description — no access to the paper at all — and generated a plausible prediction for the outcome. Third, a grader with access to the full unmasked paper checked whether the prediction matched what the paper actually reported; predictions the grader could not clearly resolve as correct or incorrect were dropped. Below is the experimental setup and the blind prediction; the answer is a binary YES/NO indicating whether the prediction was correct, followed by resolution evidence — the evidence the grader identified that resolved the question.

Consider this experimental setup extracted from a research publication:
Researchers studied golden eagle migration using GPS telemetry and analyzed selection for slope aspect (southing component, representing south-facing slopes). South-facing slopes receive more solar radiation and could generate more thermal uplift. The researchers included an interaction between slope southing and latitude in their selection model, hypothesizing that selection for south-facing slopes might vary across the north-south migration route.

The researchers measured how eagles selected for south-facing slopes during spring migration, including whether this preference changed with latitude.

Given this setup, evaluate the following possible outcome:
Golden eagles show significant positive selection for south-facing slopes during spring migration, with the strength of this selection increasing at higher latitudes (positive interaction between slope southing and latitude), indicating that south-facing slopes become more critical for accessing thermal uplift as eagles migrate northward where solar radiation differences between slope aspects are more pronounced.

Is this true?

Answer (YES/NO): YES